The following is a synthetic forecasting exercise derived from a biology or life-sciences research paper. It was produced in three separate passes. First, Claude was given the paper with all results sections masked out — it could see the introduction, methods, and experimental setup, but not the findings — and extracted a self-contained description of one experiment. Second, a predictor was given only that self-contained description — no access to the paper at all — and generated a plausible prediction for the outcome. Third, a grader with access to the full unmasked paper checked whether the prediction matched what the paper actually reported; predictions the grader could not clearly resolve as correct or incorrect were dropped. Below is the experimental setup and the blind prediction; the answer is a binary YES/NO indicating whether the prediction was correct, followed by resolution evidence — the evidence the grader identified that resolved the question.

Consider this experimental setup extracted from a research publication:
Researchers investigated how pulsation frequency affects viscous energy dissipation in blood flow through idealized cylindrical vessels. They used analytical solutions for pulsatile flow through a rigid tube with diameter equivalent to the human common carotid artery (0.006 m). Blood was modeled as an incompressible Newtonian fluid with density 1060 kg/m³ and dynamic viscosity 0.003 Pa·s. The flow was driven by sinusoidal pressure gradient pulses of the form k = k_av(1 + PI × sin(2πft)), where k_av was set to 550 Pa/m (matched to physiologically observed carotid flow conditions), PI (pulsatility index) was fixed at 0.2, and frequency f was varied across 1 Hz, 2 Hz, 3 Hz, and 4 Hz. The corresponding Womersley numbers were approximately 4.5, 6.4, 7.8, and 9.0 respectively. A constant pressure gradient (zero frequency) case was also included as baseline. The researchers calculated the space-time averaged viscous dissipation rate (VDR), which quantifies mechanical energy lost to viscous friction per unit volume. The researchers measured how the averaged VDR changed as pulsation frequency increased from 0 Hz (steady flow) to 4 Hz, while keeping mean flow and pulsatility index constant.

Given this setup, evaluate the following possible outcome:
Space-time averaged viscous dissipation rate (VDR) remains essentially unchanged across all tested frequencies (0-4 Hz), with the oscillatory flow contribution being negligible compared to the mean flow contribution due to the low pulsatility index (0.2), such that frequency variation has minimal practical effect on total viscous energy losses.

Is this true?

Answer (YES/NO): NO